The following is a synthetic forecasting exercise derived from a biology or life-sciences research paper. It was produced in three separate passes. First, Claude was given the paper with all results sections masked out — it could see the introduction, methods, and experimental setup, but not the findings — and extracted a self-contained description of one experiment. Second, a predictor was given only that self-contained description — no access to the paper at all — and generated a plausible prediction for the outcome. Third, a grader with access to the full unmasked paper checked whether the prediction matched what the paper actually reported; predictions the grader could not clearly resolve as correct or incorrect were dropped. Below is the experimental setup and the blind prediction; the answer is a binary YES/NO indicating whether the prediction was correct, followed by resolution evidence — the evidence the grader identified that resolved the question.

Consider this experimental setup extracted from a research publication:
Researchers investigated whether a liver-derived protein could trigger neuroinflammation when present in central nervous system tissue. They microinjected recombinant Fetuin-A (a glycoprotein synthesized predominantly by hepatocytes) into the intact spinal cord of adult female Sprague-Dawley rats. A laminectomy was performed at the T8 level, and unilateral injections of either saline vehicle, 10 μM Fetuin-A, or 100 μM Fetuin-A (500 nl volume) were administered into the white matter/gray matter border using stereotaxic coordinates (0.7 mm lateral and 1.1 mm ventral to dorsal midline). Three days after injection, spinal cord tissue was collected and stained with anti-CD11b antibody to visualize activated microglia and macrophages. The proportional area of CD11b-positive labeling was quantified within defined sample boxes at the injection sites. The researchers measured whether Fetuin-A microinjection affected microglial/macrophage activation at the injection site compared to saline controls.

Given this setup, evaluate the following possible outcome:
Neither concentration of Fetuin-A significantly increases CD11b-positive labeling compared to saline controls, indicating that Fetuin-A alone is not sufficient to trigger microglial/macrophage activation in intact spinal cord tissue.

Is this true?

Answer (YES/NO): NO